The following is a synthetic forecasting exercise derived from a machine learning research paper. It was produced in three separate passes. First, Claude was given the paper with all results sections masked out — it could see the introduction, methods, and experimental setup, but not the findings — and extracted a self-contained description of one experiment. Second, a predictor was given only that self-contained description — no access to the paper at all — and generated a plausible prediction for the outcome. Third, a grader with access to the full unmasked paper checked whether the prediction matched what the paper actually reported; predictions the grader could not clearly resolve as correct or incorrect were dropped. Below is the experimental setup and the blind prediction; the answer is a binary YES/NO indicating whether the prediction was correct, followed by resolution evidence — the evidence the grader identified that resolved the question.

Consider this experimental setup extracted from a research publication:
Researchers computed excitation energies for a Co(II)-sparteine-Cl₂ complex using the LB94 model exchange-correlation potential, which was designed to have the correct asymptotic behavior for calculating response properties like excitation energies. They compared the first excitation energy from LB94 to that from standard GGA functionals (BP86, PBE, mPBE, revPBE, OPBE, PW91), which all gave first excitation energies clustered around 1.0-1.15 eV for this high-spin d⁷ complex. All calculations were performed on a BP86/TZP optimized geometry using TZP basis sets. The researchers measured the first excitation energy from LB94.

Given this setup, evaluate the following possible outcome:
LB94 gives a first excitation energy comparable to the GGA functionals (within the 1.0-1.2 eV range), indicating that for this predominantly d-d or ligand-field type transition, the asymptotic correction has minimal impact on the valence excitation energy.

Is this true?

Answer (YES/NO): NO